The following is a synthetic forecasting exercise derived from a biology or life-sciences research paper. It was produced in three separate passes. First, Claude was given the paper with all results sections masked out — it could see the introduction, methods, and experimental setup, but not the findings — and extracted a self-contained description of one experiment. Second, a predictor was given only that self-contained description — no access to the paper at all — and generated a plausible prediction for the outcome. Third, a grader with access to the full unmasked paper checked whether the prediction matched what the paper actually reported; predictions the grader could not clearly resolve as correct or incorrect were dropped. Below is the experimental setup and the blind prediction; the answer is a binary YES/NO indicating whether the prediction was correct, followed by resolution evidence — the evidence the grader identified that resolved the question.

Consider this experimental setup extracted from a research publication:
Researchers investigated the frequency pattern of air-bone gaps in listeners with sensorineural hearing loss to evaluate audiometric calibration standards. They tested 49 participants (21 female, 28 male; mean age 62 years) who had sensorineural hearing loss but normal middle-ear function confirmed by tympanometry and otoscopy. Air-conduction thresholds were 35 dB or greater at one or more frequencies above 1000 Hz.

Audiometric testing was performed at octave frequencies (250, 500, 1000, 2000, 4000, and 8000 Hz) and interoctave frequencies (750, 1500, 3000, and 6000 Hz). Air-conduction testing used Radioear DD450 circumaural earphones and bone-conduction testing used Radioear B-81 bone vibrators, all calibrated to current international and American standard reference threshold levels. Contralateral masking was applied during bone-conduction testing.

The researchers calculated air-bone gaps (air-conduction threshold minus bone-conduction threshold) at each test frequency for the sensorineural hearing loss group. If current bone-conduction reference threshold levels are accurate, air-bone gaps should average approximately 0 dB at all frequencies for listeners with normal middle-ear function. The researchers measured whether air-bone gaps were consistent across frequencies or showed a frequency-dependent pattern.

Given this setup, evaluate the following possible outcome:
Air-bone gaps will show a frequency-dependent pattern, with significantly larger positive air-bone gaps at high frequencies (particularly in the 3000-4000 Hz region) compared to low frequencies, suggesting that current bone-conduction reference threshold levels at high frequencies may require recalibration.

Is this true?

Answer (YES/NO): NO